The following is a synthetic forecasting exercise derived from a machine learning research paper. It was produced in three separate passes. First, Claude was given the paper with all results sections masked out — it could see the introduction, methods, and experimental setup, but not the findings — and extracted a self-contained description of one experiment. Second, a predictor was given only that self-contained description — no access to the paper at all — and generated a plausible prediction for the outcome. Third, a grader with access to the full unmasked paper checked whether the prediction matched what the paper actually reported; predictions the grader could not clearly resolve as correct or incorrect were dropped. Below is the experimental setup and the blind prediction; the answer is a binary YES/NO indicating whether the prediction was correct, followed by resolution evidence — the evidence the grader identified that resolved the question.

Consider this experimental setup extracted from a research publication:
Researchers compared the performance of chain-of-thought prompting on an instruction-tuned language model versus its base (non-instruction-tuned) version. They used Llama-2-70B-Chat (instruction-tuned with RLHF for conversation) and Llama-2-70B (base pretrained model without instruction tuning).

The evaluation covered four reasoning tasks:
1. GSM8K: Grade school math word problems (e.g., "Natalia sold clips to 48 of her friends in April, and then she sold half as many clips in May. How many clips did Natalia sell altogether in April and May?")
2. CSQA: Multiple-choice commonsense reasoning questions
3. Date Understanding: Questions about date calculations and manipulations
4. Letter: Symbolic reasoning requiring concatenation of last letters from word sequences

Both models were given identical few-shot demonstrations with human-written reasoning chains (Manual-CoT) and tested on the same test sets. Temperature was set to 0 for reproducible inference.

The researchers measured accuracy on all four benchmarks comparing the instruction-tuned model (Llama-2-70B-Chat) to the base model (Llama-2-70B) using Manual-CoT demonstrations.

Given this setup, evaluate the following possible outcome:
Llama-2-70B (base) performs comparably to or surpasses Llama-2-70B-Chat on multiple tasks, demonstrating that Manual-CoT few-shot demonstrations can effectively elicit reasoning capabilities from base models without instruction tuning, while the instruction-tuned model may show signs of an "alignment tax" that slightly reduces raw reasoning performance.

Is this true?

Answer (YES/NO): NO